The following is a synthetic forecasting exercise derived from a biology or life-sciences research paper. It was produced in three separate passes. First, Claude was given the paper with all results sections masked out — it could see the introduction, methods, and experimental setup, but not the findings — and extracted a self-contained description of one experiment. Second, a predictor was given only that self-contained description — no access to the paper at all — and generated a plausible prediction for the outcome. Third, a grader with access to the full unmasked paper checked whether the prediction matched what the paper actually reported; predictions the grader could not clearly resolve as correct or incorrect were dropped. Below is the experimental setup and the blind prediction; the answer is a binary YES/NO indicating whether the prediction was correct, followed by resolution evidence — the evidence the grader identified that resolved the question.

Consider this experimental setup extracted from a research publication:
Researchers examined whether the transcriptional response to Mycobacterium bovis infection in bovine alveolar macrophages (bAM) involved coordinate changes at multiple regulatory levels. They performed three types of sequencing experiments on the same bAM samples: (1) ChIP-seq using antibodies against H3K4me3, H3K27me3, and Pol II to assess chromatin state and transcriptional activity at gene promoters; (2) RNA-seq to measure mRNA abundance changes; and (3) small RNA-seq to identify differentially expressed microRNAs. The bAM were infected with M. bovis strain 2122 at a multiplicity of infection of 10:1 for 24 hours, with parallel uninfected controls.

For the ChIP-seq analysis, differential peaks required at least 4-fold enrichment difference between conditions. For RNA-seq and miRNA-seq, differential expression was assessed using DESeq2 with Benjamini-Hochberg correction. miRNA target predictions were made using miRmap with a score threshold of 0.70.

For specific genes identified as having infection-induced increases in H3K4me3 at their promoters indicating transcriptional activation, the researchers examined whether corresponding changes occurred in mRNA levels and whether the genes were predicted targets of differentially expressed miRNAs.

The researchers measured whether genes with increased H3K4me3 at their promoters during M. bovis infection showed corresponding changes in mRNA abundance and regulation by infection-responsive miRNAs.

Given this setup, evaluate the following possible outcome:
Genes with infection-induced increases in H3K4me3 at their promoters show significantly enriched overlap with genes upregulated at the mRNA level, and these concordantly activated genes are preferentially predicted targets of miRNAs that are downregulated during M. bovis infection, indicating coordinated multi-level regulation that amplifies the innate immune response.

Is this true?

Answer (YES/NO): NO